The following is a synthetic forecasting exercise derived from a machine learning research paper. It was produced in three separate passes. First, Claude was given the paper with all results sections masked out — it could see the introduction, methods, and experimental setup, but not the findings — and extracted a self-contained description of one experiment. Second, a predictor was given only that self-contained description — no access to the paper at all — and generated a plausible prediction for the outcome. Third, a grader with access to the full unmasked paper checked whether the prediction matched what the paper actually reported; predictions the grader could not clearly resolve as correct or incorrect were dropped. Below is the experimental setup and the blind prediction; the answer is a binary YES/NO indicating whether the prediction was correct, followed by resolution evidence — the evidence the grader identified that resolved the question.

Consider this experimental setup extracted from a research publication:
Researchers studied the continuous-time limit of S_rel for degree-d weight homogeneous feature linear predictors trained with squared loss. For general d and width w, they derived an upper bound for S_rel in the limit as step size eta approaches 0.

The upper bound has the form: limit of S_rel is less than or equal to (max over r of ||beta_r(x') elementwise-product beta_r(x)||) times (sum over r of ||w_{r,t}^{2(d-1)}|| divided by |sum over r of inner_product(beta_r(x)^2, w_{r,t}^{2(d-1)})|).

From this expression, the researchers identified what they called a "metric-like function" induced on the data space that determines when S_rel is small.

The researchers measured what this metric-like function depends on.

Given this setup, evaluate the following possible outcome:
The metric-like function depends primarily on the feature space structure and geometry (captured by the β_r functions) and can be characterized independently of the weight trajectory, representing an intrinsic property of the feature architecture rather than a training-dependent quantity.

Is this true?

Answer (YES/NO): YES